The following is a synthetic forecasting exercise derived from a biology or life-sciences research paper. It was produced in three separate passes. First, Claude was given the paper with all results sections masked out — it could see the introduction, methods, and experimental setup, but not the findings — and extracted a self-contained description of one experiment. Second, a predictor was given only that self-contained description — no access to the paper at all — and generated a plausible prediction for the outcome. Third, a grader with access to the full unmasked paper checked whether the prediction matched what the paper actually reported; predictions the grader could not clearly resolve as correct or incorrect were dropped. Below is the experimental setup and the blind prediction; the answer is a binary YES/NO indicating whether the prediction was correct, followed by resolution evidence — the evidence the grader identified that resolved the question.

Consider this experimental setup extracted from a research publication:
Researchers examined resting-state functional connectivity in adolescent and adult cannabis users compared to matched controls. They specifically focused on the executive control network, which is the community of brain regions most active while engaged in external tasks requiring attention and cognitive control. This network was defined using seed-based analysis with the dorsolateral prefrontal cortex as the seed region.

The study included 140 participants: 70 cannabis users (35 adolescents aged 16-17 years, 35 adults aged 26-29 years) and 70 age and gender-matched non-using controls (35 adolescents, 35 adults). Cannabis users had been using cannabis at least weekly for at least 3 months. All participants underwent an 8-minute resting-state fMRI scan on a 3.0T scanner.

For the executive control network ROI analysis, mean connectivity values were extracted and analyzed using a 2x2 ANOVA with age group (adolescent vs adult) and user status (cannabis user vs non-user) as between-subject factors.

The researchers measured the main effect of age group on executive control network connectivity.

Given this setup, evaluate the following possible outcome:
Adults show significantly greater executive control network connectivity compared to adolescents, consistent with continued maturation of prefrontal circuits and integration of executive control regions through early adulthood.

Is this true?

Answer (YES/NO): NO